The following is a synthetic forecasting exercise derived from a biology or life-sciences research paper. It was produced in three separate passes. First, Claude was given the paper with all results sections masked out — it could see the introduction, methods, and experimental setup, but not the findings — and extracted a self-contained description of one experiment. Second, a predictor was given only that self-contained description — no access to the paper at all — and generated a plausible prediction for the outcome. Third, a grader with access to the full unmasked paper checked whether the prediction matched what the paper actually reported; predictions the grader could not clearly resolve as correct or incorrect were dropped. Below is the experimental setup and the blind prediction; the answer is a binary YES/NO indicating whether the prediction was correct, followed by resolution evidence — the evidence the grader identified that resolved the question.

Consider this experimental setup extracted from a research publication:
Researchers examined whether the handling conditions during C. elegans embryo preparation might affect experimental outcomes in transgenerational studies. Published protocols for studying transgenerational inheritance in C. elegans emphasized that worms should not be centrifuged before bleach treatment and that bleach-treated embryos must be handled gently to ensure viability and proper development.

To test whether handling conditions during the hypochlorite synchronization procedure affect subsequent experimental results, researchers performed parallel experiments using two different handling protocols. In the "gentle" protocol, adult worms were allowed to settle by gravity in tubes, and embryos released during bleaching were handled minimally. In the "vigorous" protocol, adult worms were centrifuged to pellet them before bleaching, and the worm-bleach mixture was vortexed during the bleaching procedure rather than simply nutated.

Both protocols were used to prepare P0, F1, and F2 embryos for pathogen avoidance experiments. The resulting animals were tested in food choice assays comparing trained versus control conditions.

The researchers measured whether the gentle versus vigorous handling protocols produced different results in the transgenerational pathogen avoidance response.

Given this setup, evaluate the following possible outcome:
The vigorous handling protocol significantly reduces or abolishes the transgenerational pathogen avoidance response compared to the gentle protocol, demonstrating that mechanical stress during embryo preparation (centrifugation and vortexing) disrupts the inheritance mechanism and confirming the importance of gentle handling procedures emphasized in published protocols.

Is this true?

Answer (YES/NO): NO